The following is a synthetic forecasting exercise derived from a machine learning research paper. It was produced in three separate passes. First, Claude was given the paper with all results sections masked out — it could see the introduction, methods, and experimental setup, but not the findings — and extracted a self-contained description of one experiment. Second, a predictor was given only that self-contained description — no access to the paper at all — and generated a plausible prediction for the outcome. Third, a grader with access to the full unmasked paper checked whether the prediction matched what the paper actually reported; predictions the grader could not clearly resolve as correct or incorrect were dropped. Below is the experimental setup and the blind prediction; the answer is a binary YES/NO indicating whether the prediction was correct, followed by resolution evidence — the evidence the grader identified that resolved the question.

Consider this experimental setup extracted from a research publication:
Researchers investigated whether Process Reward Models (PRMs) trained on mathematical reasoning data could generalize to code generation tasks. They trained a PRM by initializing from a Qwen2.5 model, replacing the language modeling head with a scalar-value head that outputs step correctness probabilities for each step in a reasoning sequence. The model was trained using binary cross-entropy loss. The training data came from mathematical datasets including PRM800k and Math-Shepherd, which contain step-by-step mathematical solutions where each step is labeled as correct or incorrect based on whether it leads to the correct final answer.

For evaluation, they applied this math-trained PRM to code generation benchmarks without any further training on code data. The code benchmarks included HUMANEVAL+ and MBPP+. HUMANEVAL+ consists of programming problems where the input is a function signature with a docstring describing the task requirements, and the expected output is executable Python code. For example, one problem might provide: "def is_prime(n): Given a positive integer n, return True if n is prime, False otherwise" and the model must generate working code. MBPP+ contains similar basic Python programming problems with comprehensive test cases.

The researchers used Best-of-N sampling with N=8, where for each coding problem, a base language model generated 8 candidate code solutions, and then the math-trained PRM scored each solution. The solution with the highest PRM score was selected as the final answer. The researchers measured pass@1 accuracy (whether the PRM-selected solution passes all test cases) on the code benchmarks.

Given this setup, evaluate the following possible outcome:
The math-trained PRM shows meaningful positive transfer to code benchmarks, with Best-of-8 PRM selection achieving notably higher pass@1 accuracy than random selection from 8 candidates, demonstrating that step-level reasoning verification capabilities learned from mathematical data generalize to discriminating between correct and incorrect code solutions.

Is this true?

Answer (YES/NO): YES